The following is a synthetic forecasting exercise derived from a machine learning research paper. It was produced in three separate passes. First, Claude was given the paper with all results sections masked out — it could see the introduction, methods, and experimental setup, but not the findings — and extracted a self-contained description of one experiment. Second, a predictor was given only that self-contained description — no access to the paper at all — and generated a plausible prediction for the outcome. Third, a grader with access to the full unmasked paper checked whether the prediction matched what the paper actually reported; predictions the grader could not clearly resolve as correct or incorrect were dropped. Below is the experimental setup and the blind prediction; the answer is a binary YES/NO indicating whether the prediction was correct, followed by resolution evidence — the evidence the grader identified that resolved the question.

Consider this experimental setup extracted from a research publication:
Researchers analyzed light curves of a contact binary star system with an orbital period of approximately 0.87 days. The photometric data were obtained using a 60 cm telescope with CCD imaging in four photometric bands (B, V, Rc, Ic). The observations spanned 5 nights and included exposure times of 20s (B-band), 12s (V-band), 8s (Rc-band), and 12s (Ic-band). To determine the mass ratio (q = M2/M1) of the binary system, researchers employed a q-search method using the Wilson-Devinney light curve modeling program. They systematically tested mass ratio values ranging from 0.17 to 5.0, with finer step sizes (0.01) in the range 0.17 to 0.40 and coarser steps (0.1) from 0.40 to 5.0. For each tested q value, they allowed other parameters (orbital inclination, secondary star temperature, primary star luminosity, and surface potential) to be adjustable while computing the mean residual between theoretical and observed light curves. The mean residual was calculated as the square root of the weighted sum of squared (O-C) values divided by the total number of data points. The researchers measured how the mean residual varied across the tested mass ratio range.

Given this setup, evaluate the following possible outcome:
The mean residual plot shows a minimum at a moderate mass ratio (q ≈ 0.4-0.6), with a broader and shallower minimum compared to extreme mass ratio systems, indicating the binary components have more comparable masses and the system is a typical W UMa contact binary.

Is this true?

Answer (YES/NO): NO